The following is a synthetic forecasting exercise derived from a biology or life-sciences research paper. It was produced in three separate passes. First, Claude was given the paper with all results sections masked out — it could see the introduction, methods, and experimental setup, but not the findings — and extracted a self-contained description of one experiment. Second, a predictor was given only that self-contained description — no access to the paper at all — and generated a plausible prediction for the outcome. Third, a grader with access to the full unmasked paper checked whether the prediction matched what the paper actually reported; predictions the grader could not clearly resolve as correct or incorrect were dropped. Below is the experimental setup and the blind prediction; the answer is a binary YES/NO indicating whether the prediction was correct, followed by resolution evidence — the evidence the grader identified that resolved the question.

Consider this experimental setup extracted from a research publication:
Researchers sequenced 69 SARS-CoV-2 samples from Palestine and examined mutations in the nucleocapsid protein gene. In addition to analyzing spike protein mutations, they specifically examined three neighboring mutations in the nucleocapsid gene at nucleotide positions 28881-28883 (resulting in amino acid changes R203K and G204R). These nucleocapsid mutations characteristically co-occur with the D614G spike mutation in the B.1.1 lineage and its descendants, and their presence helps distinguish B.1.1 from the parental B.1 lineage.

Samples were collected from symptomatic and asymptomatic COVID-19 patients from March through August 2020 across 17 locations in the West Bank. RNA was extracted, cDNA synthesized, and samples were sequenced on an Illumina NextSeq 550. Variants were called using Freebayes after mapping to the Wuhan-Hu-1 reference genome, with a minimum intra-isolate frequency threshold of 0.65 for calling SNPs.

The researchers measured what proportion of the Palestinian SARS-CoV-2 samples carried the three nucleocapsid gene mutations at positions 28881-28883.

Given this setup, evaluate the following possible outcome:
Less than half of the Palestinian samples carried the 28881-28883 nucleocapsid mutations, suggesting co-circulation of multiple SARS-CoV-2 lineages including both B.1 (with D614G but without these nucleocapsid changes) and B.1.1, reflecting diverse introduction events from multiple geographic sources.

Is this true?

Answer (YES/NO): NO